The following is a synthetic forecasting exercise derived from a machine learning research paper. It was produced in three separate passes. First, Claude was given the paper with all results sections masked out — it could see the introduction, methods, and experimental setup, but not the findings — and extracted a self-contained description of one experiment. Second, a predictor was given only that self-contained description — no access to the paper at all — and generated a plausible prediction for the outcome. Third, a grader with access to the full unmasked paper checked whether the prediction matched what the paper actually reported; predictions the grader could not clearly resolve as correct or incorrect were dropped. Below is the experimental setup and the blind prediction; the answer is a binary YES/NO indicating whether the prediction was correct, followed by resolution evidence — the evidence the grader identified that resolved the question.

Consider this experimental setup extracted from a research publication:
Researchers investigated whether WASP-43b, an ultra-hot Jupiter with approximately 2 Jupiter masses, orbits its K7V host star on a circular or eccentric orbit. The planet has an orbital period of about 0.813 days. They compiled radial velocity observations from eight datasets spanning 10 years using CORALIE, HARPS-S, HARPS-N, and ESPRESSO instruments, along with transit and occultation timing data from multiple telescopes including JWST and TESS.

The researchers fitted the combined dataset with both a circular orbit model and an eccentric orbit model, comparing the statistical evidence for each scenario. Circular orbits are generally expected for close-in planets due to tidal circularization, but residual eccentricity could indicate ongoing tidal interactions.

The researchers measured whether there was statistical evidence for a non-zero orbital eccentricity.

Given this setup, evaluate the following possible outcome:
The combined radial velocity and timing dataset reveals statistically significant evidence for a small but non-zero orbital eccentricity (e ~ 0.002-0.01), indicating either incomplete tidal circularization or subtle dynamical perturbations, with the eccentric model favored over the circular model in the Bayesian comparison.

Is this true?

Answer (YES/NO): YES